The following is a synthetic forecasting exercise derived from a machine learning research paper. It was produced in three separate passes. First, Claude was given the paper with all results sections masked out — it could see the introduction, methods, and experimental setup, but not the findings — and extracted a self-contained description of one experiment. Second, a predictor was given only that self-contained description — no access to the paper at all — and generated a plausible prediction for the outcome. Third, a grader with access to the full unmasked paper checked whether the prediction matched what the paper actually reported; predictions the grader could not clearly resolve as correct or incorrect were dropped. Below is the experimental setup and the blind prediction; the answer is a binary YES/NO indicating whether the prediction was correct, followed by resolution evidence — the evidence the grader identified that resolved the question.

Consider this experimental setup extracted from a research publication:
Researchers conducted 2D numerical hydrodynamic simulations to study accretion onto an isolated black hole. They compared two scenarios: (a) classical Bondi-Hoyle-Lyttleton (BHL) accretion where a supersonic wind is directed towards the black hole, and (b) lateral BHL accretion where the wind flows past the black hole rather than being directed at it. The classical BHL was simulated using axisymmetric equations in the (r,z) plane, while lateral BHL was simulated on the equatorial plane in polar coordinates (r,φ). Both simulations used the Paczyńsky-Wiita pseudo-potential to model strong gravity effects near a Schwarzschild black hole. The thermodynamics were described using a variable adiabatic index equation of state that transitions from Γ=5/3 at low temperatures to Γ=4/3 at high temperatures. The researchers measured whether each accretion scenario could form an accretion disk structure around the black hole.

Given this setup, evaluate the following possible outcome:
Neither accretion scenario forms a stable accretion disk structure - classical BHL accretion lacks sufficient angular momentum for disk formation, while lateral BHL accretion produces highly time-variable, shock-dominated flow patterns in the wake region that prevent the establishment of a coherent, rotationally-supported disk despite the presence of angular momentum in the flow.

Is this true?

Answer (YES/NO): NO